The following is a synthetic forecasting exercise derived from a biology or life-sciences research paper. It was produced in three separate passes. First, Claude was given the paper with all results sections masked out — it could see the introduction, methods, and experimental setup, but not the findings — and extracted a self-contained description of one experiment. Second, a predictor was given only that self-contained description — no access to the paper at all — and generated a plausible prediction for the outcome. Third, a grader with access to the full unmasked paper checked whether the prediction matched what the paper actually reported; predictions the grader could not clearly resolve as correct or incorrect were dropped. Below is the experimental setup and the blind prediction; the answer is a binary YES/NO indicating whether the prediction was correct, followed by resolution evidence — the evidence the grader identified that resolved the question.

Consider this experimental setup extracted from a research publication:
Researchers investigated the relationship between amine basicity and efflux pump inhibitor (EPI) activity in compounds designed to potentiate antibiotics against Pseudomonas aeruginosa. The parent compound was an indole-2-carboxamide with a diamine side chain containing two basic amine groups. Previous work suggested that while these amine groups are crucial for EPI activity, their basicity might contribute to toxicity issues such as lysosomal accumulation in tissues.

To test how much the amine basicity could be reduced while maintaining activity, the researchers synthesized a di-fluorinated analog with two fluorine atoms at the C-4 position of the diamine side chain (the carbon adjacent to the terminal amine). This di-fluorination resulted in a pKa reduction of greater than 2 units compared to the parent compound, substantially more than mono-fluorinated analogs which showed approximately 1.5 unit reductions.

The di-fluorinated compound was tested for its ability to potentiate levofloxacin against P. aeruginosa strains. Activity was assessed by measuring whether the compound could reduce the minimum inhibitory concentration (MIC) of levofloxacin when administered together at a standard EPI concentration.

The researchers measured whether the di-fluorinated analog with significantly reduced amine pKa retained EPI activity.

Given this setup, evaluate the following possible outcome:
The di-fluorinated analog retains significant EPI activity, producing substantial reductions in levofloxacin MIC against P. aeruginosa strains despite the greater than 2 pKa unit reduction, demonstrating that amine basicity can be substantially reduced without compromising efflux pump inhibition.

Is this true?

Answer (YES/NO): NO